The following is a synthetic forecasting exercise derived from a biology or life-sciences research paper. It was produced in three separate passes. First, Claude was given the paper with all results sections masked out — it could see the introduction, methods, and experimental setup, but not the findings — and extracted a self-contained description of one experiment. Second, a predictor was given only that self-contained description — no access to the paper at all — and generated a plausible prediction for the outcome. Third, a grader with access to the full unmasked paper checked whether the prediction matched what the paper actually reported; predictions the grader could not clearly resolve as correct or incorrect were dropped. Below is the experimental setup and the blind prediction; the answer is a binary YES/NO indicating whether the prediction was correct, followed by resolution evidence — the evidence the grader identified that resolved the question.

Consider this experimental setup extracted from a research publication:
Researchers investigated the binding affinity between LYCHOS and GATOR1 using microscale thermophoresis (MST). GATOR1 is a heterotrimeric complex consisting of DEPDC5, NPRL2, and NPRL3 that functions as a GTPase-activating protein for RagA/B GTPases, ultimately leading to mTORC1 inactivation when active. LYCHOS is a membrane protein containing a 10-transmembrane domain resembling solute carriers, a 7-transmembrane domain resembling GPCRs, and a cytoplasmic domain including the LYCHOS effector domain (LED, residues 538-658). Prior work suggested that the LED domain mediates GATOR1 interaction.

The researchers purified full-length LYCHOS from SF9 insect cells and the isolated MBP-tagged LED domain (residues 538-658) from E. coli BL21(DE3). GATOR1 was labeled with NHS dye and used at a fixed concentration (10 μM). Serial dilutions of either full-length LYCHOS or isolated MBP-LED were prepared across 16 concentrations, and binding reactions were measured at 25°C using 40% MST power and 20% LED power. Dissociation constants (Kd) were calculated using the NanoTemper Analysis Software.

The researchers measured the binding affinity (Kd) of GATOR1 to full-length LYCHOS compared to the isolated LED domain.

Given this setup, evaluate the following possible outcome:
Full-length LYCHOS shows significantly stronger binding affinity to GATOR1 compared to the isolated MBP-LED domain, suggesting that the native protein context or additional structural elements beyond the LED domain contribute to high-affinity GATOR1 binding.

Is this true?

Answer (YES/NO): NO